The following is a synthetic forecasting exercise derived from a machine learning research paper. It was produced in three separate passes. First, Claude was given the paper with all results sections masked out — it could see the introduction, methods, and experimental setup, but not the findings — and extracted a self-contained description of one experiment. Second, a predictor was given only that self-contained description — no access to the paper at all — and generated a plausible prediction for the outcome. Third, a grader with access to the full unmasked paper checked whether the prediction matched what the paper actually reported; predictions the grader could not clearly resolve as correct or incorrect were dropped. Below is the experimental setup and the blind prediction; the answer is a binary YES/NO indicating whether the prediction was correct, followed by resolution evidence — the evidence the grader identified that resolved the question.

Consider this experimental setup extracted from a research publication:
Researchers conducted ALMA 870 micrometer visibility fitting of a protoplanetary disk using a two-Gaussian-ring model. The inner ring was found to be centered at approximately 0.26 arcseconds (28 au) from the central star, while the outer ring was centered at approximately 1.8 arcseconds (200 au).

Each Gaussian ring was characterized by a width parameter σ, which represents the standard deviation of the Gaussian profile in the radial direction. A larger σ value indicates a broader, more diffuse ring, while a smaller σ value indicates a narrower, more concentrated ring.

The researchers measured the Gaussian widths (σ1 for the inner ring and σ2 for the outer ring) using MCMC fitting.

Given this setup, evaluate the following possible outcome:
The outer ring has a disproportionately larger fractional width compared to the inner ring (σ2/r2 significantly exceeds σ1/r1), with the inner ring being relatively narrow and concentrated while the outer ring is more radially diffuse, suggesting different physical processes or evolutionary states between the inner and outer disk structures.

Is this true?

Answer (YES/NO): NO